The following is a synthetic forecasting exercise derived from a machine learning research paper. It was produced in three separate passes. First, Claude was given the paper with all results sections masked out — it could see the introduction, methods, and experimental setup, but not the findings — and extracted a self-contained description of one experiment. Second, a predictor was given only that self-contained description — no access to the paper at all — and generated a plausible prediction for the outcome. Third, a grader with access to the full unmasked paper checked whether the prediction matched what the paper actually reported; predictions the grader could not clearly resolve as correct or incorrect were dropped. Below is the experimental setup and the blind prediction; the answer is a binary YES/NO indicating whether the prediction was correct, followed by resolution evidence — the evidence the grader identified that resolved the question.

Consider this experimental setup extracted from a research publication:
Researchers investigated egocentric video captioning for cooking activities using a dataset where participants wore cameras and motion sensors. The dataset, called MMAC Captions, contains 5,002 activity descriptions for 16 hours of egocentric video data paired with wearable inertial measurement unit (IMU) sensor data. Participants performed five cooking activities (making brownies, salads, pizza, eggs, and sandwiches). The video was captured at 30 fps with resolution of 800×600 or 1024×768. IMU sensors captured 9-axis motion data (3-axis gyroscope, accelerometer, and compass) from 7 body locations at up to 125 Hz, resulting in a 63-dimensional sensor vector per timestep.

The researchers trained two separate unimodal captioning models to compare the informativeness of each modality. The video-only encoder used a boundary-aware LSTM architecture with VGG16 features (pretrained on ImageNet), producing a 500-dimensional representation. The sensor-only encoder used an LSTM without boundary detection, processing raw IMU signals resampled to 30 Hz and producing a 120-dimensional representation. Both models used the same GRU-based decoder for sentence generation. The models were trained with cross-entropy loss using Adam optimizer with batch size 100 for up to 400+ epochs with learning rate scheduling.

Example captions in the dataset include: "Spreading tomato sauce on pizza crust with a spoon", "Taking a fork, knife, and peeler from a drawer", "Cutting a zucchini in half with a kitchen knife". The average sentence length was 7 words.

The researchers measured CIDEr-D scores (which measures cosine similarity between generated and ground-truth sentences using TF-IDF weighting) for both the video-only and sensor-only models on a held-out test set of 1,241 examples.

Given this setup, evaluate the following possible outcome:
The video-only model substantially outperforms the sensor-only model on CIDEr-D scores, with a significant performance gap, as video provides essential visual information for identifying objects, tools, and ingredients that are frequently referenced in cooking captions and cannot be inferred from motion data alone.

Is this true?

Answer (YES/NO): YES